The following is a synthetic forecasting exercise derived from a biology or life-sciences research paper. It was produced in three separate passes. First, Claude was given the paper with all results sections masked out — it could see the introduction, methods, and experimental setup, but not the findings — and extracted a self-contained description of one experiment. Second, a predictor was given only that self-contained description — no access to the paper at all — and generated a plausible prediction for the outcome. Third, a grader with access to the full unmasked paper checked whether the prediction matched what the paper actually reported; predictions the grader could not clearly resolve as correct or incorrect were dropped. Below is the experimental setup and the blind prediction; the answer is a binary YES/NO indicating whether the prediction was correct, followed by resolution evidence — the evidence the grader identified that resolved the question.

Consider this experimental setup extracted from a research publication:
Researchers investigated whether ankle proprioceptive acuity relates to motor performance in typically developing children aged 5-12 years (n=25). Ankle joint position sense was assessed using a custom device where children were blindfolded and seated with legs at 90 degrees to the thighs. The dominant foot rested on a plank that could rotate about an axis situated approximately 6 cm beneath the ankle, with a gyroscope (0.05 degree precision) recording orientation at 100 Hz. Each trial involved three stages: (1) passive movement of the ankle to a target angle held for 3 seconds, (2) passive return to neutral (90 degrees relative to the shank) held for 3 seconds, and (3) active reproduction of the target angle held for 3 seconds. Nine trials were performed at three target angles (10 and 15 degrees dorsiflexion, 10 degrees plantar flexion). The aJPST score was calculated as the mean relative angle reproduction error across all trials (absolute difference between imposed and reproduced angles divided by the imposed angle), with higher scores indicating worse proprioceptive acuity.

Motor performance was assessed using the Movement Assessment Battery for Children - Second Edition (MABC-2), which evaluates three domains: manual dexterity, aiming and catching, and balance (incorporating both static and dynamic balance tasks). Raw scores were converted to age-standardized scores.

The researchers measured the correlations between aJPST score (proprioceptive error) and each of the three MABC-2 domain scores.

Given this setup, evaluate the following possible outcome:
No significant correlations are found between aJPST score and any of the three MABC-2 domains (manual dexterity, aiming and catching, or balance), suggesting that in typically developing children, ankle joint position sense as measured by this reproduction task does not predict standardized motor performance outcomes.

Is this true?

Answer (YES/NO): NO